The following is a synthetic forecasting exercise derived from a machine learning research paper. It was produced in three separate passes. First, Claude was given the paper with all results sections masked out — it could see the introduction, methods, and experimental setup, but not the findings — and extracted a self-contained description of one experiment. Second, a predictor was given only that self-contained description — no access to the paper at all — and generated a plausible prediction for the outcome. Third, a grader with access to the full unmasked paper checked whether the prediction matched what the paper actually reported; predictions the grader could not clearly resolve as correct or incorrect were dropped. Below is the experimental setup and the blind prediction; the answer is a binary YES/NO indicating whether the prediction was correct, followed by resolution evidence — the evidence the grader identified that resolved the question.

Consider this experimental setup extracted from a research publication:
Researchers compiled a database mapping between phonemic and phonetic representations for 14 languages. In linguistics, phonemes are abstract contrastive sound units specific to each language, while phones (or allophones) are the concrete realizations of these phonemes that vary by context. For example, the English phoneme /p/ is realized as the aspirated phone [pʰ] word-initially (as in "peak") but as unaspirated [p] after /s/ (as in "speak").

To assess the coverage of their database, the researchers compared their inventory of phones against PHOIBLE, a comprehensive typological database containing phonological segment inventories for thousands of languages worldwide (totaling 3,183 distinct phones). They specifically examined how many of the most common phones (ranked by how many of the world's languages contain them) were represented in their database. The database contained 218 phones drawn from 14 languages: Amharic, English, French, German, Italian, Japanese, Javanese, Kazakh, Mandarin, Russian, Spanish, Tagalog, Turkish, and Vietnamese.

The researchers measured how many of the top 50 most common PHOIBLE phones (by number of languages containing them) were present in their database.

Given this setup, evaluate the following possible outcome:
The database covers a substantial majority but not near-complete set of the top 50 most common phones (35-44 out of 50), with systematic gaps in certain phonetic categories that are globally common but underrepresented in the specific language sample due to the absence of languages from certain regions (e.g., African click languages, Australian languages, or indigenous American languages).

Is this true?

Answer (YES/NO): YES